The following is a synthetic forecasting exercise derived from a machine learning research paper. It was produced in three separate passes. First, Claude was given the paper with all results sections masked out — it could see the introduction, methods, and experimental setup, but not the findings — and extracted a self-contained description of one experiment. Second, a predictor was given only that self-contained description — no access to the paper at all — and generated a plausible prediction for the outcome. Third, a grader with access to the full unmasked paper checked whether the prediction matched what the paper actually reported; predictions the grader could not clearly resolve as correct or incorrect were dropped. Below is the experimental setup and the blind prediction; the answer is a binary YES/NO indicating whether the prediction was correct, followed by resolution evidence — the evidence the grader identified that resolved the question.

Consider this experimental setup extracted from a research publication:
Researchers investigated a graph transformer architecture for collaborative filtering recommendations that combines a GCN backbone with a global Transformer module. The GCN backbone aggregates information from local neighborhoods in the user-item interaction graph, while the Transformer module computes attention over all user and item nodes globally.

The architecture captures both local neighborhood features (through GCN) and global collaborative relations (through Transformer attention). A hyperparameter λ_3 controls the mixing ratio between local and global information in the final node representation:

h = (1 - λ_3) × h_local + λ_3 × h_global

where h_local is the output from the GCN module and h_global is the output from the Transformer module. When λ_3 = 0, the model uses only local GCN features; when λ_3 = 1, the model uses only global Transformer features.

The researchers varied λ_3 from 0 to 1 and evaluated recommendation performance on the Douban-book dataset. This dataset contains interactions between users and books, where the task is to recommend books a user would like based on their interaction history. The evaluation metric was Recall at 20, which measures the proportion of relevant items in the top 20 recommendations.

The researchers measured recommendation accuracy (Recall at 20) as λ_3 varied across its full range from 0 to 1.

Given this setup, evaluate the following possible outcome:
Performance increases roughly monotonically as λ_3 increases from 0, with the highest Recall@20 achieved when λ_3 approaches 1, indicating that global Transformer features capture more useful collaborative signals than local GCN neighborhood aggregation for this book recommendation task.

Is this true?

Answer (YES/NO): NO